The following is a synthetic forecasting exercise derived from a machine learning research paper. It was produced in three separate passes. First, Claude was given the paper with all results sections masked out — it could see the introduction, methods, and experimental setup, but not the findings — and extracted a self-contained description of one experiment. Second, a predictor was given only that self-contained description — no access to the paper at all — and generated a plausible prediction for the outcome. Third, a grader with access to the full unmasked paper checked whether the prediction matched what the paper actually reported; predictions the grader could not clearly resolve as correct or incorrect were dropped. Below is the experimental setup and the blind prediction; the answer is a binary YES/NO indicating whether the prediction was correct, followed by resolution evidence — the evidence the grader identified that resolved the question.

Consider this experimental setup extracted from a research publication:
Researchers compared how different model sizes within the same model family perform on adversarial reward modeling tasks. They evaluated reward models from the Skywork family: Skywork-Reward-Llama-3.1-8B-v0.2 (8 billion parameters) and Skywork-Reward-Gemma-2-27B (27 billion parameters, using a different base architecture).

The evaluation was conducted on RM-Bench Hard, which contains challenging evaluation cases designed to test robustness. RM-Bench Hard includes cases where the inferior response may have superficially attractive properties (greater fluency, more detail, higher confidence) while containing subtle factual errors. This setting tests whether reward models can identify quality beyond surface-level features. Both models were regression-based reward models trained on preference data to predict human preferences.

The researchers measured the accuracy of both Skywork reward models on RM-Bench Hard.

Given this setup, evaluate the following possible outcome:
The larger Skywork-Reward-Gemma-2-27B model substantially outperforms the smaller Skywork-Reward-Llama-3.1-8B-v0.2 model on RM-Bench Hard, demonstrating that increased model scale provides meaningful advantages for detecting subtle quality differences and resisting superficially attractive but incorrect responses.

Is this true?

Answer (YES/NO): NO